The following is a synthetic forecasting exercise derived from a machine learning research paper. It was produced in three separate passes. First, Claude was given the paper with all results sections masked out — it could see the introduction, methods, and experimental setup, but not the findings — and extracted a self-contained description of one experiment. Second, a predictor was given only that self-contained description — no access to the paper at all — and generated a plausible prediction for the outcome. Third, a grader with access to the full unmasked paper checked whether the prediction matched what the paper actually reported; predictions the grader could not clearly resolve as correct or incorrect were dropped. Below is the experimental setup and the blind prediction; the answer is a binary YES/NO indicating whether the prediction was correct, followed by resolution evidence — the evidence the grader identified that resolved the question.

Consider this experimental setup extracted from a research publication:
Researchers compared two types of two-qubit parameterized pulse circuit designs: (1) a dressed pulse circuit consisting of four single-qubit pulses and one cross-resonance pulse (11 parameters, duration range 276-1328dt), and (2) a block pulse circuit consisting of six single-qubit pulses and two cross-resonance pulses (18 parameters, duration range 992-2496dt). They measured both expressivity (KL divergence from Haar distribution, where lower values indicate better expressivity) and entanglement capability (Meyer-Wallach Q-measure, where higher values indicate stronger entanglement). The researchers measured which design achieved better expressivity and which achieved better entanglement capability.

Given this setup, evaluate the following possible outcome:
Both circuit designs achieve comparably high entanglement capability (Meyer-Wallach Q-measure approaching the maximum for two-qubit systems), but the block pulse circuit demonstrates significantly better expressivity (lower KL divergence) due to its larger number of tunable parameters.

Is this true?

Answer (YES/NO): NO